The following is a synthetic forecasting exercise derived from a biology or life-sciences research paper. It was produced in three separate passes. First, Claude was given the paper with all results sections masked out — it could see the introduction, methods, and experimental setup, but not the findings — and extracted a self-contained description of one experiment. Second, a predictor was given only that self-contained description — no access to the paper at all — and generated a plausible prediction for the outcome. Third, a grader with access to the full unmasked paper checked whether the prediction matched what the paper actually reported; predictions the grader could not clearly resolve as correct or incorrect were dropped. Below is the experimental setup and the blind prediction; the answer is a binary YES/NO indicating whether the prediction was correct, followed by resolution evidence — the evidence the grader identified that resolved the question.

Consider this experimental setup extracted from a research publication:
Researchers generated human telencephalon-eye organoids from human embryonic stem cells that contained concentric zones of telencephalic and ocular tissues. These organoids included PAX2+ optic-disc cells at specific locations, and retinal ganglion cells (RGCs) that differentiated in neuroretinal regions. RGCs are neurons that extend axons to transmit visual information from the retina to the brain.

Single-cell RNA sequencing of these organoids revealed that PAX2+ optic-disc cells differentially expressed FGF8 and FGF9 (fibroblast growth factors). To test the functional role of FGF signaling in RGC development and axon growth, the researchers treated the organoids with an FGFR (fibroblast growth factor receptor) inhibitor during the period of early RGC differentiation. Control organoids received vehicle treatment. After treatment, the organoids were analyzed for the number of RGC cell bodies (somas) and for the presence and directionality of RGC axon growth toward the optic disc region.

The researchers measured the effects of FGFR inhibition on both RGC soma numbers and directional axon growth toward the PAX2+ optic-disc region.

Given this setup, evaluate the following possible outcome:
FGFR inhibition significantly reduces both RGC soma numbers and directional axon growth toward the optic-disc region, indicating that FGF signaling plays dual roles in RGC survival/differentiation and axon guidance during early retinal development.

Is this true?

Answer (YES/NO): YES